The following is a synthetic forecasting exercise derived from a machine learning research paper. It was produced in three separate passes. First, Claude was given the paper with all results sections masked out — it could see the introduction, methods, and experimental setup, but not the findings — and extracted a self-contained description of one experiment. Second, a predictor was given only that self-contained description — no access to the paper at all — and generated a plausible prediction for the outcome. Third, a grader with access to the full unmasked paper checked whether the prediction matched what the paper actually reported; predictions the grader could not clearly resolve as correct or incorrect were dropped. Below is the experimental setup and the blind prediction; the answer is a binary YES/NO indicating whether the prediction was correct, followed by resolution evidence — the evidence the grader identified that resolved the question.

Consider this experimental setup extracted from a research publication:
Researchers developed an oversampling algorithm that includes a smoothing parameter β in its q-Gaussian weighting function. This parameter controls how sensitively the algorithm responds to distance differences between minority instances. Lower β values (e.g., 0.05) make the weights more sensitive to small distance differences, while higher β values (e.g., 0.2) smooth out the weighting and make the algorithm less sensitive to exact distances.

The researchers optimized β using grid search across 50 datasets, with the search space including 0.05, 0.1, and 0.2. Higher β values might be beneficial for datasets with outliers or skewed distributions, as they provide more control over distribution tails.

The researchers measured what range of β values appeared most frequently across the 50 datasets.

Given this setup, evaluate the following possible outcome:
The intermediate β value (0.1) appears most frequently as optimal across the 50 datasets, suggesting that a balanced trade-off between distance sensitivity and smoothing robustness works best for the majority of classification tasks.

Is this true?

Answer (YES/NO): NO